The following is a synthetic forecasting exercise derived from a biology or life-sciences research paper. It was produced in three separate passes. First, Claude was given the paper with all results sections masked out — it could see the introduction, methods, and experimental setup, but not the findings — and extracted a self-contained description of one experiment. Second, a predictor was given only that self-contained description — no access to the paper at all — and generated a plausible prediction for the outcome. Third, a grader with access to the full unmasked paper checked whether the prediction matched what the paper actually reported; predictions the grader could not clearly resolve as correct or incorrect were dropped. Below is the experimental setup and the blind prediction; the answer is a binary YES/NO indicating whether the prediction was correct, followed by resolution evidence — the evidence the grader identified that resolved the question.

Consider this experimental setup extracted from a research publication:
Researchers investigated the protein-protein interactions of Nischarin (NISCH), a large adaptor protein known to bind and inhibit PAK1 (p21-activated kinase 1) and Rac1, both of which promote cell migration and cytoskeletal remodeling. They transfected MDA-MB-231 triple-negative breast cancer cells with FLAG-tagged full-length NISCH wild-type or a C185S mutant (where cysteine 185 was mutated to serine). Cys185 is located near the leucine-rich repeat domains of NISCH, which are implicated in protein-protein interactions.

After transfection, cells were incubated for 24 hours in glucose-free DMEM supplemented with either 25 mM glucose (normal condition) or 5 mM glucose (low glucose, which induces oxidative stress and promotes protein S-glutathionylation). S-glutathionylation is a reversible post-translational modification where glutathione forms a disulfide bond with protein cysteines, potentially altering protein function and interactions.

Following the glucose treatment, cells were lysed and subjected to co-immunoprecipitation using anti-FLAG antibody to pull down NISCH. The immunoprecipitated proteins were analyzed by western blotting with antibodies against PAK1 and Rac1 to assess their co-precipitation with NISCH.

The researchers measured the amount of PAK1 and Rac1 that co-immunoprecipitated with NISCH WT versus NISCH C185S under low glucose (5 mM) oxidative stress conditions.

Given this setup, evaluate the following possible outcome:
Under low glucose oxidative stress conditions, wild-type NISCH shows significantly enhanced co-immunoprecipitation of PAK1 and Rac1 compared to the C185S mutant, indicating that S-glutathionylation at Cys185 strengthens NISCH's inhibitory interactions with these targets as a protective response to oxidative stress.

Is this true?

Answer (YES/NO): NO